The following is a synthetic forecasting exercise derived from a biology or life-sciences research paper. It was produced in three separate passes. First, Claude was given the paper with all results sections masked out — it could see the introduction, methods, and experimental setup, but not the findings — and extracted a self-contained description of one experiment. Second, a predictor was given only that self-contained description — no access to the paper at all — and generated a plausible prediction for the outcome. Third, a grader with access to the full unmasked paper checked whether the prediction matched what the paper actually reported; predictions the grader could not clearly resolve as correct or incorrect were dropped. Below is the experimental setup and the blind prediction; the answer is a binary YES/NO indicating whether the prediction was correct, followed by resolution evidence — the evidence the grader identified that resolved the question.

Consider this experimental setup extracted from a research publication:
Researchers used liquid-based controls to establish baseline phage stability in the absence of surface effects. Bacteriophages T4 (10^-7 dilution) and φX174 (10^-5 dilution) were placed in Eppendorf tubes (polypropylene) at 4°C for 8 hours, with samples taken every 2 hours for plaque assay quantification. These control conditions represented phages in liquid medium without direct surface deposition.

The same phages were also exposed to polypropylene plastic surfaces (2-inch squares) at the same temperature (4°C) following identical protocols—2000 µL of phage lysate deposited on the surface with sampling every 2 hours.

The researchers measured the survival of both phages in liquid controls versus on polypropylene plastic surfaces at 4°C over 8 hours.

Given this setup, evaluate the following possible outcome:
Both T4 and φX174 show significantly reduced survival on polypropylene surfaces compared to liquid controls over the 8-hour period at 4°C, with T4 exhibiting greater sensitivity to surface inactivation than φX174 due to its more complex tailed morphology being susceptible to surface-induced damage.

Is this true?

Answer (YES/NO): NO